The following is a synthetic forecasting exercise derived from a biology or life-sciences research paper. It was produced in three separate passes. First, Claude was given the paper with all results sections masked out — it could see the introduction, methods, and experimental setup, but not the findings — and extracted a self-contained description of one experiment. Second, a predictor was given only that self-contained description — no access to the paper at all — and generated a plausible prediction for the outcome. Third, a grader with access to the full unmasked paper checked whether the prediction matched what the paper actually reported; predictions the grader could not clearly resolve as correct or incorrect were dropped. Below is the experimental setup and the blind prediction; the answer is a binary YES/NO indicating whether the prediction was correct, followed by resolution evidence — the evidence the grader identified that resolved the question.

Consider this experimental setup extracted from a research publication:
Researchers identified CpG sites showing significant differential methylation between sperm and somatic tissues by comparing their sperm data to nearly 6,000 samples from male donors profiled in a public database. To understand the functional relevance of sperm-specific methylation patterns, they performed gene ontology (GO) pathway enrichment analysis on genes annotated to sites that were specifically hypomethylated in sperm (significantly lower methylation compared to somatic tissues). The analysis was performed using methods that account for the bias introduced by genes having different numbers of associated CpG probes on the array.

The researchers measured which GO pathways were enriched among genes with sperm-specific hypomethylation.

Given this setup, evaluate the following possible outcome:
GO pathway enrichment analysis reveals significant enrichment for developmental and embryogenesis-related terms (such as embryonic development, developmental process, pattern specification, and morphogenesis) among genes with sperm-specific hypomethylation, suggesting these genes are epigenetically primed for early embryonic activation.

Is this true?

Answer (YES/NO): NO